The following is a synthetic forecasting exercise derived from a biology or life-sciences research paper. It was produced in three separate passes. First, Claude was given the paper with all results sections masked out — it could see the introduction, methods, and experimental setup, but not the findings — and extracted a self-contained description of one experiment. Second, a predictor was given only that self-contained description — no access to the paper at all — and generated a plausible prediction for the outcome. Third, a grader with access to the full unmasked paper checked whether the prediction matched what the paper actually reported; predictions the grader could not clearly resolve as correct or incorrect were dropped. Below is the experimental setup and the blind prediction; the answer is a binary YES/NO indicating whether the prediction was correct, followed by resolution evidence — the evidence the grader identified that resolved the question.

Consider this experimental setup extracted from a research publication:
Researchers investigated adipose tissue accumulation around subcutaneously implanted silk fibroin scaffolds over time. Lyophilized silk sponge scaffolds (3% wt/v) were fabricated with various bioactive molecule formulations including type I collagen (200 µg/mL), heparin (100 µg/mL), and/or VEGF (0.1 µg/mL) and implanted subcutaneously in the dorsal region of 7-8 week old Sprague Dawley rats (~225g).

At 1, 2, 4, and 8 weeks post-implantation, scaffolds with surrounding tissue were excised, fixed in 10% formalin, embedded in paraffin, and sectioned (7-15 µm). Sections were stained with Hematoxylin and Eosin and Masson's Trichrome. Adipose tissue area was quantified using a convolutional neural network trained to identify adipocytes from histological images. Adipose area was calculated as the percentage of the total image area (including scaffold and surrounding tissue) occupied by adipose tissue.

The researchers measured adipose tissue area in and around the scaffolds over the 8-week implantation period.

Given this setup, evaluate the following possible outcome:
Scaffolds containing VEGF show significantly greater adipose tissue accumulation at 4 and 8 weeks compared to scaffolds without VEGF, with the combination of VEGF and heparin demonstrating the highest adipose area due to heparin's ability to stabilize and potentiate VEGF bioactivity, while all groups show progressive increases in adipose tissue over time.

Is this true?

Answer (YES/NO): NO